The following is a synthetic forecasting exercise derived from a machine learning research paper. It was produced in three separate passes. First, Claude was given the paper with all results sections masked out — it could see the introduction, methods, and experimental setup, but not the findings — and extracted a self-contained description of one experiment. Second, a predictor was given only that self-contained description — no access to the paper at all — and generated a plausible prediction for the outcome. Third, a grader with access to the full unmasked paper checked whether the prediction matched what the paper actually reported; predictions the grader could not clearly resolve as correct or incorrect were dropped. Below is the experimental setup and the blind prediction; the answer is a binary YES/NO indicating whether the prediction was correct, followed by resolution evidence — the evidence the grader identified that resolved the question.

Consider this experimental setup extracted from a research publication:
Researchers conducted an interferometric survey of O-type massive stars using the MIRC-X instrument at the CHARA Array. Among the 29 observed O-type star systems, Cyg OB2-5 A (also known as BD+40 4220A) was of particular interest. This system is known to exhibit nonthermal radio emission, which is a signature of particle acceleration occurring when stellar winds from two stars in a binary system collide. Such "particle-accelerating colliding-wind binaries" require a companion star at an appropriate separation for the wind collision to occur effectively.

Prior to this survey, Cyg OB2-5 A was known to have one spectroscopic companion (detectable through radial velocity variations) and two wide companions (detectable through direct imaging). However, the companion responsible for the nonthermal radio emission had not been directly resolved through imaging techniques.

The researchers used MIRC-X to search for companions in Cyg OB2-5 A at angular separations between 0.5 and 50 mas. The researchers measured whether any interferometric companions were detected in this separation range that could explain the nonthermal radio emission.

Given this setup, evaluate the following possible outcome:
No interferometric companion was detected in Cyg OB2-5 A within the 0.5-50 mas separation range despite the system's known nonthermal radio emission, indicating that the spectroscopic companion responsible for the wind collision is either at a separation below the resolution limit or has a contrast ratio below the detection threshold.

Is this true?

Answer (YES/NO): NO